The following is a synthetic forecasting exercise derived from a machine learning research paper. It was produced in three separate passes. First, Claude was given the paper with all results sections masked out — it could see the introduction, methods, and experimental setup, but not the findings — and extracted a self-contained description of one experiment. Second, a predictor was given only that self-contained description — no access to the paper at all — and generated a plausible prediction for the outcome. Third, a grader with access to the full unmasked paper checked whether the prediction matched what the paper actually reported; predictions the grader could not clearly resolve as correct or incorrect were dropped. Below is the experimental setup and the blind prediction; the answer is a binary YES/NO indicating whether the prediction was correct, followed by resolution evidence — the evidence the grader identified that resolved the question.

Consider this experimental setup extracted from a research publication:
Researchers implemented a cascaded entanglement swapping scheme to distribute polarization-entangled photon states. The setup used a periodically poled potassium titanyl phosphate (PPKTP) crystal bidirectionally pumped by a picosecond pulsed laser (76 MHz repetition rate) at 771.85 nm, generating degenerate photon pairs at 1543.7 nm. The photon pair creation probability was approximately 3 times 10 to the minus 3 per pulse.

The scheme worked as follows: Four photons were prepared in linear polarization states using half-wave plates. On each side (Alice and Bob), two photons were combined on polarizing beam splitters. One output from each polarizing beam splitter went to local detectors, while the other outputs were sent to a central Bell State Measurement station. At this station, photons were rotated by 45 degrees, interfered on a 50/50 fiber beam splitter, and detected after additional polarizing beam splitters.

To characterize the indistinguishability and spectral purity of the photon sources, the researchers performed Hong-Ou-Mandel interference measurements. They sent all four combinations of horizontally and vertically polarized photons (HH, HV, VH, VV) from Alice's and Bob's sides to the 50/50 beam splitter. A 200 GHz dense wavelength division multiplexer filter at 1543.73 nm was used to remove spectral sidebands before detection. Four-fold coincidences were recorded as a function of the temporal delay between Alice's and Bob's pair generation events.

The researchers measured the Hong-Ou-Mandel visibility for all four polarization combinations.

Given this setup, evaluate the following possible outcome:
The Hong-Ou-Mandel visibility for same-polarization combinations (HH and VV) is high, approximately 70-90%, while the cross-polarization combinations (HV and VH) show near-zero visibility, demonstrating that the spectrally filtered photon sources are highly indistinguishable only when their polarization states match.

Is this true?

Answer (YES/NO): NO